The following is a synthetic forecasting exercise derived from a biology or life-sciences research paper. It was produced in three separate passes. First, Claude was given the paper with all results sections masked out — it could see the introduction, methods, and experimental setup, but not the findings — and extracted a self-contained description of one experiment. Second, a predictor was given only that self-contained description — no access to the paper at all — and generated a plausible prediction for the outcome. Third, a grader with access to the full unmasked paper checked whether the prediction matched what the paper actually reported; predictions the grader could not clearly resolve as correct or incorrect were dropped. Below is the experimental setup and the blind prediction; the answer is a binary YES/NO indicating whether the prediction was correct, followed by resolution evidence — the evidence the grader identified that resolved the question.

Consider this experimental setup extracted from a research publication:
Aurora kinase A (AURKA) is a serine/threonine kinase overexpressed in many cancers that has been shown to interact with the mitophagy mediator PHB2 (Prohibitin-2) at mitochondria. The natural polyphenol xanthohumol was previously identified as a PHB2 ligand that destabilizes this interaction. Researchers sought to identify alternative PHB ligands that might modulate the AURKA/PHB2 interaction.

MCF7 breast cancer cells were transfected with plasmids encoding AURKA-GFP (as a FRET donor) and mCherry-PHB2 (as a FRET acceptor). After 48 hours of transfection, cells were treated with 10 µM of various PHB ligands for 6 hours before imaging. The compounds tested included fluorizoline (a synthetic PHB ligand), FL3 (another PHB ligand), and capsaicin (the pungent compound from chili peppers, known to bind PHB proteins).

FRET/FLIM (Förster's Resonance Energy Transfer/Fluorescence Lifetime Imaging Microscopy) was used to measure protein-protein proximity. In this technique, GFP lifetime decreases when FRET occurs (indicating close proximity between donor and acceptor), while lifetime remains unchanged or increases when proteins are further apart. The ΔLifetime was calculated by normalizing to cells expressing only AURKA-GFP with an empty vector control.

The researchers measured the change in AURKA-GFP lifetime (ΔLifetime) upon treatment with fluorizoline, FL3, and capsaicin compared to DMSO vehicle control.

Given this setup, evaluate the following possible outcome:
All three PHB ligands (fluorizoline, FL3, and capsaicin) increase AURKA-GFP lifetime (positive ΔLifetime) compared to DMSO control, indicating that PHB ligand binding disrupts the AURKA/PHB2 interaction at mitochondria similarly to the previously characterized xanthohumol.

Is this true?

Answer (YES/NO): NO